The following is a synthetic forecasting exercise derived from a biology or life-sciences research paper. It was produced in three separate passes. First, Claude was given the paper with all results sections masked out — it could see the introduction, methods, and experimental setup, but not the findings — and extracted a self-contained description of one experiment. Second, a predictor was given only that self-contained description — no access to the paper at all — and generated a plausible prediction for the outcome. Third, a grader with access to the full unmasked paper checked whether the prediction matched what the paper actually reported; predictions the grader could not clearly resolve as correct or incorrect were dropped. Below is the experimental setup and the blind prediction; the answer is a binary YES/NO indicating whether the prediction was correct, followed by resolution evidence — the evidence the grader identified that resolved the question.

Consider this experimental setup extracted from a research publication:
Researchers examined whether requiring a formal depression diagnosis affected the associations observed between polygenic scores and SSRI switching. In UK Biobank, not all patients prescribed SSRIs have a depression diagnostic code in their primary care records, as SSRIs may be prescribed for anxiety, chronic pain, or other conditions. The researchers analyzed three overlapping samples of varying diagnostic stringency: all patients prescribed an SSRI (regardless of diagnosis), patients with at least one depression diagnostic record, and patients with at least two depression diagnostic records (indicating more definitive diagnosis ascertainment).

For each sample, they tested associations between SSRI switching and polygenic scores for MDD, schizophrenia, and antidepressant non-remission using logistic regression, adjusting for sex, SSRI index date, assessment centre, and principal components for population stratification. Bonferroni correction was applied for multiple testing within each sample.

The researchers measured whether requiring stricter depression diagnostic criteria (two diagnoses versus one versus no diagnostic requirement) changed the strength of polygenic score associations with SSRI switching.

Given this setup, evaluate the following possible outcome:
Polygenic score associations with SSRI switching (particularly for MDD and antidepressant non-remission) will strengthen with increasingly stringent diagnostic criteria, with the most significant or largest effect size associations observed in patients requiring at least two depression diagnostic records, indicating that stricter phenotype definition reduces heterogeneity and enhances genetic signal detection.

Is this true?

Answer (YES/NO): NO